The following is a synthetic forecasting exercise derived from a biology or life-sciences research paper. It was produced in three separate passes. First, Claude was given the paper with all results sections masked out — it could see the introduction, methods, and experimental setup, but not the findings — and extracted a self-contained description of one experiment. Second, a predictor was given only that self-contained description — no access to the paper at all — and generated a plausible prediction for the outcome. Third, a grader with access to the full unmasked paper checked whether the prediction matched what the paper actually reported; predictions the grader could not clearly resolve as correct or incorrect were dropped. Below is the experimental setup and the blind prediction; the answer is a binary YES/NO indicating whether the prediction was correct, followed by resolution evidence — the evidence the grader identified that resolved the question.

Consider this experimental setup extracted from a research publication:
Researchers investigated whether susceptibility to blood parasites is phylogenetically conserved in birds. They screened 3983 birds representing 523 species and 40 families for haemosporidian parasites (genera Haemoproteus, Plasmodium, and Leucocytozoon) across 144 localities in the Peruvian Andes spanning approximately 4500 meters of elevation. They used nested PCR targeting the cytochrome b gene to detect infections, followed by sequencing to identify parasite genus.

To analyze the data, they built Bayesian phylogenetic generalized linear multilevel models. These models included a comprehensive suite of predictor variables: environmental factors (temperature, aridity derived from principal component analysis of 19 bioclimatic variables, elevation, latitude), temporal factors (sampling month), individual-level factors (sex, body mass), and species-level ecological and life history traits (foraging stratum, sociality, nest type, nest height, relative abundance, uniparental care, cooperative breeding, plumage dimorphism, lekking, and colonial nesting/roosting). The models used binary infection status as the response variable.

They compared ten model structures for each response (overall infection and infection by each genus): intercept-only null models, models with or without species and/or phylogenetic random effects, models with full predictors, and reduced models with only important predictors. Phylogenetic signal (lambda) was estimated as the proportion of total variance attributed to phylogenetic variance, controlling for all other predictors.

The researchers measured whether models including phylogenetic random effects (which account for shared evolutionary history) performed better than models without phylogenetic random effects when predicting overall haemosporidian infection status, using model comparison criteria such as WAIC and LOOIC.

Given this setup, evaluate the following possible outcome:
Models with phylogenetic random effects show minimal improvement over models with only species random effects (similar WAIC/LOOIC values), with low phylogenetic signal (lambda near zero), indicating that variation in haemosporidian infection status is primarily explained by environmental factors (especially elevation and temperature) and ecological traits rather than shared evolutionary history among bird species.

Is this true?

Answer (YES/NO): NO